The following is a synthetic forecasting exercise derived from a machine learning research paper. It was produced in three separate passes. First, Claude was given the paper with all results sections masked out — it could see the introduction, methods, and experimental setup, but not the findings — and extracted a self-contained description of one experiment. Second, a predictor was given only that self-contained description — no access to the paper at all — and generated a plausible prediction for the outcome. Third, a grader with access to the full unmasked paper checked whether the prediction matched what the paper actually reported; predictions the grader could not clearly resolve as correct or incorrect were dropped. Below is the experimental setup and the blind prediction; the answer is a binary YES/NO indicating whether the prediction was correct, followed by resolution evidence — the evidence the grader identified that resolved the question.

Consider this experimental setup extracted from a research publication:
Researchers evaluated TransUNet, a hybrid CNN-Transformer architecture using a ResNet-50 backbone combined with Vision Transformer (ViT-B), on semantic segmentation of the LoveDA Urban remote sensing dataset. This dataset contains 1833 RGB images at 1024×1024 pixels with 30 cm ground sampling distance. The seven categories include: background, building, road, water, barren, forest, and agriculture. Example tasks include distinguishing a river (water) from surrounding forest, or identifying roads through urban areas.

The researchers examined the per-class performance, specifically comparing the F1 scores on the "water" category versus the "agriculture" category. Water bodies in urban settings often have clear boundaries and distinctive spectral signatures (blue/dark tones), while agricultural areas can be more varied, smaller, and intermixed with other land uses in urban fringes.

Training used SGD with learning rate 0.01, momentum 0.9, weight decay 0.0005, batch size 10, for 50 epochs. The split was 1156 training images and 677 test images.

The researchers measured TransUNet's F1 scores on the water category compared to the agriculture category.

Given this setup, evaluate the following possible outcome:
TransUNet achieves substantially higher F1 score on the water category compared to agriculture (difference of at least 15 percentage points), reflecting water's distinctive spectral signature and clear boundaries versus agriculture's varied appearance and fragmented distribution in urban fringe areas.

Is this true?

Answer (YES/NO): YES